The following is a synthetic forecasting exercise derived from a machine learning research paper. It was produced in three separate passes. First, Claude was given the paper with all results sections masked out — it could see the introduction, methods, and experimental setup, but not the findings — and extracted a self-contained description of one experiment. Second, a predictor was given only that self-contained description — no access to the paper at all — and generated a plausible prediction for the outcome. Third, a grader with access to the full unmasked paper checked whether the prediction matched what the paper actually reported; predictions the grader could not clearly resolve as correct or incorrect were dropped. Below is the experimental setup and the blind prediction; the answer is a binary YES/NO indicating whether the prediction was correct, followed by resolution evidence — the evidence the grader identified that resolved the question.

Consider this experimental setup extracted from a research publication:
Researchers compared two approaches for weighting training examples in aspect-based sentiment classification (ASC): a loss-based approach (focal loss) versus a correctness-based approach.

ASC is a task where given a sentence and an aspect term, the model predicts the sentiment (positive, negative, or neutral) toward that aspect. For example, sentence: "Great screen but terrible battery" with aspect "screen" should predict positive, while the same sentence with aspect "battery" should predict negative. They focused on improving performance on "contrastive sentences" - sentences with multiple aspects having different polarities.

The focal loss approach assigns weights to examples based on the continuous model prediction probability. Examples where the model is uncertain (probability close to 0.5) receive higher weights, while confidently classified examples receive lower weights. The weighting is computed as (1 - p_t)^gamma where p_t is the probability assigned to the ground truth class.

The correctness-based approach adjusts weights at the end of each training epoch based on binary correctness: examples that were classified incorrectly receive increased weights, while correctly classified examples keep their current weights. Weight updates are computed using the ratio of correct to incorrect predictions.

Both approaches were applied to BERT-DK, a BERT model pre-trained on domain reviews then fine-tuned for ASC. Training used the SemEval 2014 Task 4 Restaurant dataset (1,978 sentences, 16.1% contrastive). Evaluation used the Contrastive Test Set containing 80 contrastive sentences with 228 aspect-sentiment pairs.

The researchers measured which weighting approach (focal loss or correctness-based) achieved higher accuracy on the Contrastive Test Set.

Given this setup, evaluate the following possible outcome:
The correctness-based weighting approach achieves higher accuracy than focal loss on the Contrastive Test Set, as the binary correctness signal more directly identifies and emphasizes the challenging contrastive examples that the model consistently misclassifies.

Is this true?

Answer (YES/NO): YES